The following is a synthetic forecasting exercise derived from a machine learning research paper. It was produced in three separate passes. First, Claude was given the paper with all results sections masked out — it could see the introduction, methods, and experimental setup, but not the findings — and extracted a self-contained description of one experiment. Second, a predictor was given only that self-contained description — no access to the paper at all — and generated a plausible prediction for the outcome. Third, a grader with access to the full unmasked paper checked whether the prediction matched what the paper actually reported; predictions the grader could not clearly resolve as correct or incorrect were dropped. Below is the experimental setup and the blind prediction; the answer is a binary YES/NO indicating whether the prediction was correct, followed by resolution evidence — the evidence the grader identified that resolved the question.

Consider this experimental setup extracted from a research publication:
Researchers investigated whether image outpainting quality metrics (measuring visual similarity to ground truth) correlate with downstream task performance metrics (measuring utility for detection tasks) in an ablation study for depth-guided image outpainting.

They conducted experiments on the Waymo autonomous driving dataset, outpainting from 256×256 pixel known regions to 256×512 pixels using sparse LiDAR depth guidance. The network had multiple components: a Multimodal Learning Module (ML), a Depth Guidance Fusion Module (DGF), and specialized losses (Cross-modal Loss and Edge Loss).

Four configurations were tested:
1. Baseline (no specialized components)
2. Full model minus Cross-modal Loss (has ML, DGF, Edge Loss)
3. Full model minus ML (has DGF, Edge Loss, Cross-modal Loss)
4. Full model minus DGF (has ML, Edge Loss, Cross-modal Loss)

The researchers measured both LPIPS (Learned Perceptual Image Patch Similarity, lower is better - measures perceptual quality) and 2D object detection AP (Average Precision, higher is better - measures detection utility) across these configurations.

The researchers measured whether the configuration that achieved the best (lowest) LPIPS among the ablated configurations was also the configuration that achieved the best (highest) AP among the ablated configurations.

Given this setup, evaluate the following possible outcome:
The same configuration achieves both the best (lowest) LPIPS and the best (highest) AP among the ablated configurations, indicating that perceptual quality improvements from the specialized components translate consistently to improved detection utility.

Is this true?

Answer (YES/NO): NO